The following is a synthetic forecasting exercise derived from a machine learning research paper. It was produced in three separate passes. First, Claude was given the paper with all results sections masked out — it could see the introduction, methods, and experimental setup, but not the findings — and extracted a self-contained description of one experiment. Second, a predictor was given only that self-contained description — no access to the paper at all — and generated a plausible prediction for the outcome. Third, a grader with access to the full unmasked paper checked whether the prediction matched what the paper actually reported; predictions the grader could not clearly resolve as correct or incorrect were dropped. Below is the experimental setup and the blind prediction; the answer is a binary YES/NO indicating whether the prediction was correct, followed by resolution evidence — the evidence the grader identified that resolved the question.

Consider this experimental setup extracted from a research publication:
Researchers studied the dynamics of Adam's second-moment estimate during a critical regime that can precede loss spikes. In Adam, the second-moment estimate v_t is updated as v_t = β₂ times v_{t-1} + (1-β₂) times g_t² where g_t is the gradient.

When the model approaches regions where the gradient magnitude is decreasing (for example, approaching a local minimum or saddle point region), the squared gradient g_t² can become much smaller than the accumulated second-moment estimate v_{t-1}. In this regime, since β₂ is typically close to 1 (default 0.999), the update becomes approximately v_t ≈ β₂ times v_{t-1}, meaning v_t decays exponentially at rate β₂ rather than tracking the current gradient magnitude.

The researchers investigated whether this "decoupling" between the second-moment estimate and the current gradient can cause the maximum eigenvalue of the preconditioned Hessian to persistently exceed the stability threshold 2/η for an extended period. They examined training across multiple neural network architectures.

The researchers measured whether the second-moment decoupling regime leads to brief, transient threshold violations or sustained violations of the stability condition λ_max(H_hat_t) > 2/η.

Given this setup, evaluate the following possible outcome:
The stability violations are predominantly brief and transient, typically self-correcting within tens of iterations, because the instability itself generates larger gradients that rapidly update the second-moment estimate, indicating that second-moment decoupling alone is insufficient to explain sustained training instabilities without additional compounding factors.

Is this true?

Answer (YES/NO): NO